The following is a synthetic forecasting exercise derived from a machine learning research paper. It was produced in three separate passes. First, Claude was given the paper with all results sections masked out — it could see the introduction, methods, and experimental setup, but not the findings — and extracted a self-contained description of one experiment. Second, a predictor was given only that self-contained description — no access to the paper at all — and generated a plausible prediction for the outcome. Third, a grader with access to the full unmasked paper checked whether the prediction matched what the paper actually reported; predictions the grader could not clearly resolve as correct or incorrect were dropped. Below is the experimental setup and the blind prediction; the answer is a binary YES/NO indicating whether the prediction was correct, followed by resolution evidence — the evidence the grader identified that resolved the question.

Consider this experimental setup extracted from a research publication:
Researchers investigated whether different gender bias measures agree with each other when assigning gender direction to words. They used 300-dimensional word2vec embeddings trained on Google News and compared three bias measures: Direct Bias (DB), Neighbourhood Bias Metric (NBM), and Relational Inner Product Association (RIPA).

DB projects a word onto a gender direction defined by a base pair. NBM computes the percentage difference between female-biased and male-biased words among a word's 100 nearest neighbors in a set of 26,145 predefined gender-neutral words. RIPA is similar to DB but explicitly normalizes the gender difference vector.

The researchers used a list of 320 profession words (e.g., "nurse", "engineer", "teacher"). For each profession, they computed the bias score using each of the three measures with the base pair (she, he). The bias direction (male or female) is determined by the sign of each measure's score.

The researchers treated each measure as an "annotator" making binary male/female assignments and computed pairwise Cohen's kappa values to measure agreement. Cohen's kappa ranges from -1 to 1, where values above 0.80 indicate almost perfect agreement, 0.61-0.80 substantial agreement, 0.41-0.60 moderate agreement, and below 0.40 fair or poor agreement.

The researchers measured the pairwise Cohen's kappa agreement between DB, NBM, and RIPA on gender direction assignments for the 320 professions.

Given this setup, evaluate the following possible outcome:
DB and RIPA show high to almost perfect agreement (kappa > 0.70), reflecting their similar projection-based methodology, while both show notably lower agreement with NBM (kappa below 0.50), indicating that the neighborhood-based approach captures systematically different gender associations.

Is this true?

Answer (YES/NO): NO